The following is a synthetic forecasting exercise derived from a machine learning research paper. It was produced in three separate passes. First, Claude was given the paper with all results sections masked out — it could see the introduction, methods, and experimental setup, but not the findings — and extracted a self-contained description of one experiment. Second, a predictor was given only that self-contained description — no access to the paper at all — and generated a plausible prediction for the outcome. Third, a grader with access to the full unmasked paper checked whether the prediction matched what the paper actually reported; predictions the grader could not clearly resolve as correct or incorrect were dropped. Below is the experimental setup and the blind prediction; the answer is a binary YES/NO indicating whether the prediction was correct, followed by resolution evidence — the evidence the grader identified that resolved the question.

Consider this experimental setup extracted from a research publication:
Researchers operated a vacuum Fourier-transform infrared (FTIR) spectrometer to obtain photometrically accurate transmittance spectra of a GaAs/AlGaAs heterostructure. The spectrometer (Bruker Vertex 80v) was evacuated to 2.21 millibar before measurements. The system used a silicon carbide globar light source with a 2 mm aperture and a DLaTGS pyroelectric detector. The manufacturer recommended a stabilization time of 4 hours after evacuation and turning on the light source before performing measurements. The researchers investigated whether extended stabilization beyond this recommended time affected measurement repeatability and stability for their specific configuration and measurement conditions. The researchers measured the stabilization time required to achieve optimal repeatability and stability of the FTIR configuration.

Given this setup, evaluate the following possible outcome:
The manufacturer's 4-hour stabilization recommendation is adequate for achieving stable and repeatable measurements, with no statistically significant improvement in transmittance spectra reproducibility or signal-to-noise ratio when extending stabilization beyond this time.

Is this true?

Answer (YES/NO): NO